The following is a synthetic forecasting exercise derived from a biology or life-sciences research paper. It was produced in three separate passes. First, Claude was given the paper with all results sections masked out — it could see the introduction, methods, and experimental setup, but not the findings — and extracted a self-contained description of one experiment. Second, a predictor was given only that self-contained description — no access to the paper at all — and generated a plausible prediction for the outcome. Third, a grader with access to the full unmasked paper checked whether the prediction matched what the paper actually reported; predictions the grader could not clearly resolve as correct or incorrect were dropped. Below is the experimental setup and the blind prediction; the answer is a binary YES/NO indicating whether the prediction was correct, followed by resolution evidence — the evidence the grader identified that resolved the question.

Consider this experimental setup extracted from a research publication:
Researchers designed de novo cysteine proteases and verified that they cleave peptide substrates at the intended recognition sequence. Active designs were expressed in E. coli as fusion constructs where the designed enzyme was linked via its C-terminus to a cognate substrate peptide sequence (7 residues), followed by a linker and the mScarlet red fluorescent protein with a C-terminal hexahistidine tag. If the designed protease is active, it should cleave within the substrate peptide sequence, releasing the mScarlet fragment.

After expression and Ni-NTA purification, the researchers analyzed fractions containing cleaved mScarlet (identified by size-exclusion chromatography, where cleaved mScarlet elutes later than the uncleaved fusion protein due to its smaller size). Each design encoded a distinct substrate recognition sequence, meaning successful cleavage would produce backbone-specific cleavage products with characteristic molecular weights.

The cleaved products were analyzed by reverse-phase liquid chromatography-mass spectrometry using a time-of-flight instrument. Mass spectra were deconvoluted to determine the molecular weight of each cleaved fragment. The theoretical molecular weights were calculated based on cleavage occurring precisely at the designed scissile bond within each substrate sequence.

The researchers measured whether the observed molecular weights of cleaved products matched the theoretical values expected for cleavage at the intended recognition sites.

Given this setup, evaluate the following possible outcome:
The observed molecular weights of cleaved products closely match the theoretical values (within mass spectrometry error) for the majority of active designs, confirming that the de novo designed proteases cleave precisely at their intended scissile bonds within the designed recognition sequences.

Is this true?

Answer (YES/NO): YES